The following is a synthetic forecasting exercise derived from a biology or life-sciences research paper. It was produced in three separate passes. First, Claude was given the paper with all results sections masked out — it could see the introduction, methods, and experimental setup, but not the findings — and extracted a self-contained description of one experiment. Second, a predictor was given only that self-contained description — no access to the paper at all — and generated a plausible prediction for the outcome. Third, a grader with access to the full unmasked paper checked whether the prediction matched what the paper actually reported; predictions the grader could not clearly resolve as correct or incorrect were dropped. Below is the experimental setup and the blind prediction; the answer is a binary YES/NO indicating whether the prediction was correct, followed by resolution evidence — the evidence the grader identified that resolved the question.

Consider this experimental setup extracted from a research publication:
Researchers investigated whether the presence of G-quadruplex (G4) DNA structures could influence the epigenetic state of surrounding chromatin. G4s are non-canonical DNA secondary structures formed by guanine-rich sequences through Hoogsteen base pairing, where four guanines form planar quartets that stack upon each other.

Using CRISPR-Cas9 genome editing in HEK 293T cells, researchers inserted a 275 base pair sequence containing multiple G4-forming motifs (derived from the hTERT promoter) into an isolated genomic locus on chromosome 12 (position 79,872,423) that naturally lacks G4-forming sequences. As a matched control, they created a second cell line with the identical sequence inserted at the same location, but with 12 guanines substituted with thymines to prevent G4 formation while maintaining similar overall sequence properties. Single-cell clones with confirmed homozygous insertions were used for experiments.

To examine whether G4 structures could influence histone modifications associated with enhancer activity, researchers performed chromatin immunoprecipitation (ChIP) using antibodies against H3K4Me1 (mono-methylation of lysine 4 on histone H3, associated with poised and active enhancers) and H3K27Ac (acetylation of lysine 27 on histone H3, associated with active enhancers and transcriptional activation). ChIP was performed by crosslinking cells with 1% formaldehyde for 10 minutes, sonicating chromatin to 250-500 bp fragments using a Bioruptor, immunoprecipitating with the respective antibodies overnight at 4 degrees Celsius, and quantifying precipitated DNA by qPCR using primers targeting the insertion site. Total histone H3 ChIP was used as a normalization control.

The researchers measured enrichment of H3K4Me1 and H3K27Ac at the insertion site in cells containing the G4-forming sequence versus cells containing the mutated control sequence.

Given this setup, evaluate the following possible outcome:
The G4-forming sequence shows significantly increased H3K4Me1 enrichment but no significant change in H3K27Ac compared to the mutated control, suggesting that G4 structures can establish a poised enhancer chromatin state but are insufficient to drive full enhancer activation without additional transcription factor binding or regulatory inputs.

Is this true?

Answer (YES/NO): NO